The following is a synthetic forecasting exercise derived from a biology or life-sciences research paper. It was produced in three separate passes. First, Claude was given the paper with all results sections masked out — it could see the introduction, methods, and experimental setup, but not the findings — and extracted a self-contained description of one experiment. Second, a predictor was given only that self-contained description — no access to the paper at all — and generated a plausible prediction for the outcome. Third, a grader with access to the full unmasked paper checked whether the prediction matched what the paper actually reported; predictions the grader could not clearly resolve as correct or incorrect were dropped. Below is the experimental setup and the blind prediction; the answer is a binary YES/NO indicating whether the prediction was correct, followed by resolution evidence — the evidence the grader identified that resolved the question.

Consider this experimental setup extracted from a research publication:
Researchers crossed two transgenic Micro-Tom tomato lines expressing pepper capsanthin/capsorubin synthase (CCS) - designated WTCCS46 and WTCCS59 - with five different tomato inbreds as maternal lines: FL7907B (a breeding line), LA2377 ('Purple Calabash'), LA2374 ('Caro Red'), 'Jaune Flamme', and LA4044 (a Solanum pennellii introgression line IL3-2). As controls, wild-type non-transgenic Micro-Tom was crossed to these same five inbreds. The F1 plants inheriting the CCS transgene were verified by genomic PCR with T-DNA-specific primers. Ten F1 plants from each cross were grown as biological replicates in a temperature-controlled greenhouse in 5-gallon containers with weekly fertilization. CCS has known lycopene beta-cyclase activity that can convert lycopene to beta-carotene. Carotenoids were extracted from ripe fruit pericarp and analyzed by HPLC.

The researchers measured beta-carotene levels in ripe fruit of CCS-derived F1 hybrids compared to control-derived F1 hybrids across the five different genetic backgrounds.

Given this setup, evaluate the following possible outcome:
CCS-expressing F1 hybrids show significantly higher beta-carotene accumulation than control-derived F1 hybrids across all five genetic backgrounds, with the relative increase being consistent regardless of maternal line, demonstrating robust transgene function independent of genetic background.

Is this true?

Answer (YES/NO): NO